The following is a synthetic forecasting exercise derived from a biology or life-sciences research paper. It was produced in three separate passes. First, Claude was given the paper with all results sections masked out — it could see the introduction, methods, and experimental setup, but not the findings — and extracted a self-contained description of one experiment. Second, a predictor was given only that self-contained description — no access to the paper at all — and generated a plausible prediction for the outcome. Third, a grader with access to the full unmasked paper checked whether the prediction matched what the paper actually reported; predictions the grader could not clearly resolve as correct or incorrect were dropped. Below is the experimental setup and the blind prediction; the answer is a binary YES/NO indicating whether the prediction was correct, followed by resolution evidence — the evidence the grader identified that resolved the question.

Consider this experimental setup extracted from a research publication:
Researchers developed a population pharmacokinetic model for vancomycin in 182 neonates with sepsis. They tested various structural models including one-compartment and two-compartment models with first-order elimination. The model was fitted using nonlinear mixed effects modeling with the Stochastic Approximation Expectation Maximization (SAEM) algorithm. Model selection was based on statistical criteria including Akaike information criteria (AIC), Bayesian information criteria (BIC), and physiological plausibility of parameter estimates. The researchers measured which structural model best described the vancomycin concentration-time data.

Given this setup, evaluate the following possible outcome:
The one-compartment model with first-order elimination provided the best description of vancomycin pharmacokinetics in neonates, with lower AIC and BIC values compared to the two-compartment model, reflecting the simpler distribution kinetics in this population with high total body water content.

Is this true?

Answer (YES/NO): NO